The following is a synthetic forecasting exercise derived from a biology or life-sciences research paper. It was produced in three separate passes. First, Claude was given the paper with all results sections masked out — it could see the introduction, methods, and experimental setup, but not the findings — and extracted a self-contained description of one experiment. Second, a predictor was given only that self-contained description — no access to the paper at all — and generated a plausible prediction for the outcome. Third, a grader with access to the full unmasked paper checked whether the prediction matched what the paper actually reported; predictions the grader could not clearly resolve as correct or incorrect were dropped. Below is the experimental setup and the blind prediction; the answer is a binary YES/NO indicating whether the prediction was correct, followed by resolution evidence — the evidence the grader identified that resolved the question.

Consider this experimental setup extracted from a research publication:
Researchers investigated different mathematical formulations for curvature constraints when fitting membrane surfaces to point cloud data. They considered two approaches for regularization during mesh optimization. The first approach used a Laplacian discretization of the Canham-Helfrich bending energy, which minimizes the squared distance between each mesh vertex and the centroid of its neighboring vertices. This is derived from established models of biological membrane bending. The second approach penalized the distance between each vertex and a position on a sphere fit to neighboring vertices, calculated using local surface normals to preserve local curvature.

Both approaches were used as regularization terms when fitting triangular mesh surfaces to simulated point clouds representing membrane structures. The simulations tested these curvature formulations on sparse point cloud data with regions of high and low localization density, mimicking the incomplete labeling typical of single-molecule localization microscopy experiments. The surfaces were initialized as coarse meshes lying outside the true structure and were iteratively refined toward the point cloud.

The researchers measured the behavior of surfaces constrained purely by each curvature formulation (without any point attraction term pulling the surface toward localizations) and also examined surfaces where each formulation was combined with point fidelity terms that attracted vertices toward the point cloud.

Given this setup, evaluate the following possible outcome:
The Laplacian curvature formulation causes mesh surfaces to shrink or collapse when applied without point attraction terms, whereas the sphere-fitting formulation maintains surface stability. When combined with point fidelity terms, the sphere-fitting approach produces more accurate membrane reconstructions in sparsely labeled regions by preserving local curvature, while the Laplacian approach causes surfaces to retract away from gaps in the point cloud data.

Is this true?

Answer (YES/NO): NO